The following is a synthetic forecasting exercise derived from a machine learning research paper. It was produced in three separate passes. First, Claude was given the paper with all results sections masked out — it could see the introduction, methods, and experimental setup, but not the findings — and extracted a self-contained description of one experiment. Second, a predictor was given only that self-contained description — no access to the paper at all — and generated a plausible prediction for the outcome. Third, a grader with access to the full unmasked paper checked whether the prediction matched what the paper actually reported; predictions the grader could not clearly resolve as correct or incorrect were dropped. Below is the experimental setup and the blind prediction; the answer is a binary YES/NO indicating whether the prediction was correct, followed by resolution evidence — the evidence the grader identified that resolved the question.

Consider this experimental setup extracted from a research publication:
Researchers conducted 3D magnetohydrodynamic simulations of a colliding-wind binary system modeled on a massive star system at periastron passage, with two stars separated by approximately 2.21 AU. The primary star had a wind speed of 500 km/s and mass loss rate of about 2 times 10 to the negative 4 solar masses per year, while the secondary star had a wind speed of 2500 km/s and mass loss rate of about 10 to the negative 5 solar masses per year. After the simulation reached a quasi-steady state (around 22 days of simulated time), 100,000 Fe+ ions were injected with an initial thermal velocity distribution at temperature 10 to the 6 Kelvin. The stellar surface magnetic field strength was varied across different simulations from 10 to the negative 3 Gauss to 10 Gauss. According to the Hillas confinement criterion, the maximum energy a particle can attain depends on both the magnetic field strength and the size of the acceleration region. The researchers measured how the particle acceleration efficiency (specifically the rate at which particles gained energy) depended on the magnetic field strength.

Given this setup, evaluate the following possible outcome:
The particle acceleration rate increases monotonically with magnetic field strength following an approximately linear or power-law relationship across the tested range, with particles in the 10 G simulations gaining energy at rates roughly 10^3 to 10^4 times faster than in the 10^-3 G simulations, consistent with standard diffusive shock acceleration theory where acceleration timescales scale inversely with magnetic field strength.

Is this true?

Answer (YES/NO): NO